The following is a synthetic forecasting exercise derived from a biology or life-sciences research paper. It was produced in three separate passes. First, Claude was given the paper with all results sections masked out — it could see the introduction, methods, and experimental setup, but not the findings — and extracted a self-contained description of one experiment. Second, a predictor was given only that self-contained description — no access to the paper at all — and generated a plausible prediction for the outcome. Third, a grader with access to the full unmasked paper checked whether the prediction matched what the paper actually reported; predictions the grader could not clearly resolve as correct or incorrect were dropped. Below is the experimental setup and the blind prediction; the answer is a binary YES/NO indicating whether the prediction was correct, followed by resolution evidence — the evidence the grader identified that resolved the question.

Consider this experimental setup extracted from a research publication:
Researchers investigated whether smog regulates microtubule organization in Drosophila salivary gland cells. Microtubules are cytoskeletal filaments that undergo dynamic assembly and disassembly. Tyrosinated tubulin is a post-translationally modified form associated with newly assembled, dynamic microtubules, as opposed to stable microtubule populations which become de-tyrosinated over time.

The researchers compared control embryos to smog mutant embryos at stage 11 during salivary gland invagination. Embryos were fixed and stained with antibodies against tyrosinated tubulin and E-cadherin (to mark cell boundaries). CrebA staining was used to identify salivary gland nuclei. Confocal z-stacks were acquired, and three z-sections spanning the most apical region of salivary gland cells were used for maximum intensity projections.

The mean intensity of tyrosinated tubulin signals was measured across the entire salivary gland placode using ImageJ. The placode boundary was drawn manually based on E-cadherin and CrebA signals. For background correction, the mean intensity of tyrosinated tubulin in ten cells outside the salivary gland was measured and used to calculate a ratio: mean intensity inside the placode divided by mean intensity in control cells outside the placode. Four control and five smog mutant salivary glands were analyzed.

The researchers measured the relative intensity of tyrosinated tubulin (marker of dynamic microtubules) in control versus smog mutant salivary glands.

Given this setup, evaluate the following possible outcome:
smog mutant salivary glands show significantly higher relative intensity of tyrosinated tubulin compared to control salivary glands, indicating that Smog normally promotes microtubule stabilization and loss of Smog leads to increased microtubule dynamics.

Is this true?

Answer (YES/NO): NO